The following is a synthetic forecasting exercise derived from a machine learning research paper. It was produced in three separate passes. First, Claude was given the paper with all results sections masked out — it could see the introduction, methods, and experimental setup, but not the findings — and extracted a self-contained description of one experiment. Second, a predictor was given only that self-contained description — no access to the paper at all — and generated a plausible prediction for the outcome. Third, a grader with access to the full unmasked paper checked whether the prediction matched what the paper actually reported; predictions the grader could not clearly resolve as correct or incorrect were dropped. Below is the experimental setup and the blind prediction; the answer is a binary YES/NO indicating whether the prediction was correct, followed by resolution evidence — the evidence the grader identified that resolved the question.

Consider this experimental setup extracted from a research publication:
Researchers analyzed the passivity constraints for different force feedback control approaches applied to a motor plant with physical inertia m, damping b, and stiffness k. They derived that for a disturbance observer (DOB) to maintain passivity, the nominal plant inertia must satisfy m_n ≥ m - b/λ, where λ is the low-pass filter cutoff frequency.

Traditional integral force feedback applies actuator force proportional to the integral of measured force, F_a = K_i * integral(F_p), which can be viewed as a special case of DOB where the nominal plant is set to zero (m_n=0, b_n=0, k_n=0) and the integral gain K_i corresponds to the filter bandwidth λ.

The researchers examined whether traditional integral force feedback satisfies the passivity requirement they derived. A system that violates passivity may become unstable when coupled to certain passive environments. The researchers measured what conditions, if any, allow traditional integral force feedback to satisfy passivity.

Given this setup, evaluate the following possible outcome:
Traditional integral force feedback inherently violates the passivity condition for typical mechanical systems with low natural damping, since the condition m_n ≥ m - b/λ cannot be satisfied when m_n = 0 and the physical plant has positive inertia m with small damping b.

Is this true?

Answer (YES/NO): YES